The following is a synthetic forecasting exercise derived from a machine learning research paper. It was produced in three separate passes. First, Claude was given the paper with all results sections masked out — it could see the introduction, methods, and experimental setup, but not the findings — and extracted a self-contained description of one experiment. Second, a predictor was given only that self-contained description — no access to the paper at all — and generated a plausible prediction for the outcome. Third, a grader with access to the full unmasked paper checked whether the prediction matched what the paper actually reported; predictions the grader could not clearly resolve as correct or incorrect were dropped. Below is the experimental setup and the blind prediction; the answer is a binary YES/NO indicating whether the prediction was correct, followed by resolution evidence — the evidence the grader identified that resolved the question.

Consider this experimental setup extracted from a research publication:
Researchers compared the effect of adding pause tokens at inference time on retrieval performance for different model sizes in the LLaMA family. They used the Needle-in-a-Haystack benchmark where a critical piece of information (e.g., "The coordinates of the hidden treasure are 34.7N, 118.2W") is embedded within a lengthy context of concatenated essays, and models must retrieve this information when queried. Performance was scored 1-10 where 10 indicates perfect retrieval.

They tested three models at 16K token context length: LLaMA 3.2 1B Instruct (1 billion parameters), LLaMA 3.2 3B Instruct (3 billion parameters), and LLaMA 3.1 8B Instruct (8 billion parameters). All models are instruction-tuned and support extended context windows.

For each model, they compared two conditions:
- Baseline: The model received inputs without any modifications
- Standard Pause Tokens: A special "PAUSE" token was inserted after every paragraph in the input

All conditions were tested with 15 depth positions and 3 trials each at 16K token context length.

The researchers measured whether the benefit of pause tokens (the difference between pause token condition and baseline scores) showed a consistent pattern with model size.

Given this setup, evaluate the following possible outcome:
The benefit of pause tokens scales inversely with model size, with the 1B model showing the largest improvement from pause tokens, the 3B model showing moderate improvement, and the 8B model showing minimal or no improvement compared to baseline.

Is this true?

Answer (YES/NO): YES